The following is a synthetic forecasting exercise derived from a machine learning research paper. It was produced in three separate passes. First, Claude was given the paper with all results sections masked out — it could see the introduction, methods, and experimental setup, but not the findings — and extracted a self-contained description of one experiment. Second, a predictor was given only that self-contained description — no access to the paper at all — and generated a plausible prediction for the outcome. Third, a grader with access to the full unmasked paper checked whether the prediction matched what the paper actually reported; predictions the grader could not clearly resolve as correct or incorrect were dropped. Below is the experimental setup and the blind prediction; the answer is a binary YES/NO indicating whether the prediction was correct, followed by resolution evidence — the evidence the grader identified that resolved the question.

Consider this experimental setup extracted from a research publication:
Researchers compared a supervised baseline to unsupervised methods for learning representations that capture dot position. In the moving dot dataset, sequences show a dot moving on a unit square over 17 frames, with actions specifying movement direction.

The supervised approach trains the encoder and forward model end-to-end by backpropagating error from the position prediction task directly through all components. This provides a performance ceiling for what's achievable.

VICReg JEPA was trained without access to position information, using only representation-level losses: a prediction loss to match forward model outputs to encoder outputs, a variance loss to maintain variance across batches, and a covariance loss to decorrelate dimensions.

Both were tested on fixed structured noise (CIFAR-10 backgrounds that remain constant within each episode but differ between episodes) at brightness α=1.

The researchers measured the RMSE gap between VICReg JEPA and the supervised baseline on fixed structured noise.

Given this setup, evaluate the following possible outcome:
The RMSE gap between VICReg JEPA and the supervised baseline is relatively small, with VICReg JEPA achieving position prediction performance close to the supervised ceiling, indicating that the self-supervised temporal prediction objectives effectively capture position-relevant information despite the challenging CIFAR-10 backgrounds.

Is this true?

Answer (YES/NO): NO